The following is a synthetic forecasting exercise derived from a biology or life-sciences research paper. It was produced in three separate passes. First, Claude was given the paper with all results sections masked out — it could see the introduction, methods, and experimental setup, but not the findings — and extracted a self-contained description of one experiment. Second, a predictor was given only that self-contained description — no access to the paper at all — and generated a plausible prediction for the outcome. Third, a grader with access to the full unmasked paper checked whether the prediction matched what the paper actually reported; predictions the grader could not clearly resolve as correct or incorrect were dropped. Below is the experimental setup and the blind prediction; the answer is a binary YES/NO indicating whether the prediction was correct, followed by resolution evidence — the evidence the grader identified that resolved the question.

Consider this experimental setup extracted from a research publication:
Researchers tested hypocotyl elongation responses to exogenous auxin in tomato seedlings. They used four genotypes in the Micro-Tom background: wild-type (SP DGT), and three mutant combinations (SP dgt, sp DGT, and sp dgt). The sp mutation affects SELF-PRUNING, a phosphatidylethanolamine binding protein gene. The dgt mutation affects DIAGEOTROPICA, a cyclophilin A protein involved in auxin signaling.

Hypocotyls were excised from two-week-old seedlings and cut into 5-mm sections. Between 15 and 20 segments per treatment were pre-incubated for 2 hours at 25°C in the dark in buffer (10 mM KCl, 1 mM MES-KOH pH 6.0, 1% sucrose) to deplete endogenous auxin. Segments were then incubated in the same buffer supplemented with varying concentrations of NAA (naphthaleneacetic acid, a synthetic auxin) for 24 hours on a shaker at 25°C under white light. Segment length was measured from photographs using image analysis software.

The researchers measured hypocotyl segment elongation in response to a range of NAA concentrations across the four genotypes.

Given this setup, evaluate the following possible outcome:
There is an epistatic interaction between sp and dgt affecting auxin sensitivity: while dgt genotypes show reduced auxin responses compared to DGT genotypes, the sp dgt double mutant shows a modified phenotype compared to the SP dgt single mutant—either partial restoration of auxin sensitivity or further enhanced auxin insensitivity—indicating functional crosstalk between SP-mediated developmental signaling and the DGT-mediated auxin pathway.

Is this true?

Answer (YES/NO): YES